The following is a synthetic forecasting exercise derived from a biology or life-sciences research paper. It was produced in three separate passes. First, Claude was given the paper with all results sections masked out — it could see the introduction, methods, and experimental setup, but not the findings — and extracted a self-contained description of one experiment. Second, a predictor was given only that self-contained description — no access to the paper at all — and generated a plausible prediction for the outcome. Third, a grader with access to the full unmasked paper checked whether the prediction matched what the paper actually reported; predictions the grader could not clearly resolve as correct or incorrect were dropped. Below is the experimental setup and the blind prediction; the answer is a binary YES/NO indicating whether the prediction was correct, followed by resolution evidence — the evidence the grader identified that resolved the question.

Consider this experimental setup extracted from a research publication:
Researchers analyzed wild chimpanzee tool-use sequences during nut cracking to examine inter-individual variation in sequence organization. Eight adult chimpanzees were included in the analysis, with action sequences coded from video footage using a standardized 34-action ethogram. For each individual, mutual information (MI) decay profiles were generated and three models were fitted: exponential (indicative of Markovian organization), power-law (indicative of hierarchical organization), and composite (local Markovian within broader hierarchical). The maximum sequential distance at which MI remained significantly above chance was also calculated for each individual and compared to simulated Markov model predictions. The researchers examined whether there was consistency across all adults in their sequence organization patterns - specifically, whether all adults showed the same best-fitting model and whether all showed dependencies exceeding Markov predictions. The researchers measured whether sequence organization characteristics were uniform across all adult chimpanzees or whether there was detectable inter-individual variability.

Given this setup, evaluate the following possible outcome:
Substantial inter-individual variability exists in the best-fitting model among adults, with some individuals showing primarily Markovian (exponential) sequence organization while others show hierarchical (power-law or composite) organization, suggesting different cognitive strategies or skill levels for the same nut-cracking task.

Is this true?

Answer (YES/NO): YES